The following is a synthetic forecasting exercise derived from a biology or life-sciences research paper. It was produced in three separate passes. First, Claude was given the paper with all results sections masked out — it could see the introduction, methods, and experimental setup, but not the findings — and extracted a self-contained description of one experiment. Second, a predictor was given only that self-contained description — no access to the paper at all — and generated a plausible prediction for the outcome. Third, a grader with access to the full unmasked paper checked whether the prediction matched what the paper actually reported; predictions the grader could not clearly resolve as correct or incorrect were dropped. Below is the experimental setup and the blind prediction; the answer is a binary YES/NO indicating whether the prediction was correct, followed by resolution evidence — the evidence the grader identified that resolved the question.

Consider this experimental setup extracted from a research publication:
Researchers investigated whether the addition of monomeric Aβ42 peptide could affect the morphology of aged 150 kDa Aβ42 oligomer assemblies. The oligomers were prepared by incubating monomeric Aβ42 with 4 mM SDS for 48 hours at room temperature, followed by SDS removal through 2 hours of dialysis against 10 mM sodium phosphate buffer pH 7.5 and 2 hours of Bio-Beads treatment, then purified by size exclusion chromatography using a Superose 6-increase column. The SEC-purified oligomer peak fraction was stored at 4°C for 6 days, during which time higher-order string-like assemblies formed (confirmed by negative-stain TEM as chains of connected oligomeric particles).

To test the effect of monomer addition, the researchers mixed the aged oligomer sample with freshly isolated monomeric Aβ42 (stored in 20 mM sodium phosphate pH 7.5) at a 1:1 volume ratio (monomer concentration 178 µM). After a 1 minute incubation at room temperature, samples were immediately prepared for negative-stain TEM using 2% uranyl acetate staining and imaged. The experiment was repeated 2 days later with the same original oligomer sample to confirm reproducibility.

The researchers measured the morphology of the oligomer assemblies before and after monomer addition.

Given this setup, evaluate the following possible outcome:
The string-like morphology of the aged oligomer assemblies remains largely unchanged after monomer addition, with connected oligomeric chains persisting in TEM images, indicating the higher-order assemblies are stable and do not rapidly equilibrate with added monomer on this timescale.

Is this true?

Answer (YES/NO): NO